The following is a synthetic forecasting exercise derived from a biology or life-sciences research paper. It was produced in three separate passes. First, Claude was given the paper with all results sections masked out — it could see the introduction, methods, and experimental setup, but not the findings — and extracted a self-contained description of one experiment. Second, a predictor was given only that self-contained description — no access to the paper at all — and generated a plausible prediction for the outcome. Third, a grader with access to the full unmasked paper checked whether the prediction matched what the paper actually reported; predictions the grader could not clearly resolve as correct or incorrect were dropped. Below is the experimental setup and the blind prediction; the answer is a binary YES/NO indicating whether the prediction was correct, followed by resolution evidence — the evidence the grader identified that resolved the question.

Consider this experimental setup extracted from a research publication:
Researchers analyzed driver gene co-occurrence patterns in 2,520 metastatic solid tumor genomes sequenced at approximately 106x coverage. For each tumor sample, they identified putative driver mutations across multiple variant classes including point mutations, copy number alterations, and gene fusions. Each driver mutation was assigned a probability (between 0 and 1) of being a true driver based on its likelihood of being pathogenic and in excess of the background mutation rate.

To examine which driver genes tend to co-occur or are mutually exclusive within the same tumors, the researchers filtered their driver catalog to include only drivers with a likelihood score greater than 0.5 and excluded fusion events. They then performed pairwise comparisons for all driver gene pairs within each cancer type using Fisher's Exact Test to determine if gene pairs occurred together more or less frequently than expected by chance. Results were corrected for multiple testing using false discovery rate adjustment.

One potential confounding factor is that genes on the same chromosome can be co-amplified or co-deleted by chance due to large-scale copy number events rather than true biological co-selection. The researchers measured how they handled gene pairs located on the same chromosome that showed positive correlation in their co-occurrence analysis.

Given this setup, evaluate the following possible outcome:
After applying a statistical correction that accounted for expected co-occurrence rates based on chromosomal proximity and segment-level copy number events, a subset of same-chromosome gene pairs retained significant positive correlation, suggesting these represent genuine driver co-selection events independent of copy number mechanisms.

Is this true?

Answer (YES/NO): NO